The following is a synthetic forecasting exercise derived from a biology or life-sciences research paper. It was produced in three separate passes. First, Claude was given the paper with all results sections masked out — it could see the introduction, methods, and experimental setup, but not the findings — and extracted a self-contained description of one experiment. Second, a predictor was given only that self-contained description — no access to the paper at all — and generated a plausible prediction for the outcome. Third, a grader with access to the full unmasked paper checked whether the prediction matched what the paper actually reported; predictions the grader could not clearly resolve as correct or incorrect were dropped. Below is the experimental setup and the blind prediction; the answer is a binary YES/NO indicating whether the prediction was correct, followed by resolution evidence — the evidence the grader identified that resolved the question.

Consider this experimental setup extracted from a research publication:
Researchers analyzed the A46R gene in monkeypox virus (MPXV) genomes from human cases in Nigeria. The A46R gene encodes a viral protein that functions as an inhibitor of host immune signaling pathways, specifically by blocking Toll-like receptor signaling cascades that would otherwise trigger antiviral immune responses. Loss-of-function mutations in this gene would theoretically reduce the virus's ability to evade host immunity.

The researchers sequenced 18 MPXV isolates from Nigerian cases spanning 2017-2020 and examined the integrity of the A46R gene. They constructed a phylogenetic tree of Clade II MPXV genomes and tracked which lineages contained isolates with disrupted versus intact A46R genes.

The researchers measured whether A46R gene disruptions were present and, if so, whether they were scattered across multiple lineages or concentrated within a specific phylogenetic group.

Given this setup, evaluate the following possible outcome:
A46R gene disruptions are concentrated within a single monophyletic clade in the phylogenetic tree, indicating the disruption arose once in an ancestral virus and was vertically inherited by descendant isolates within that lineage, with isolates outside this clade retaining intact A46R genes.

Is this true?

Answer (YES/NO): YES